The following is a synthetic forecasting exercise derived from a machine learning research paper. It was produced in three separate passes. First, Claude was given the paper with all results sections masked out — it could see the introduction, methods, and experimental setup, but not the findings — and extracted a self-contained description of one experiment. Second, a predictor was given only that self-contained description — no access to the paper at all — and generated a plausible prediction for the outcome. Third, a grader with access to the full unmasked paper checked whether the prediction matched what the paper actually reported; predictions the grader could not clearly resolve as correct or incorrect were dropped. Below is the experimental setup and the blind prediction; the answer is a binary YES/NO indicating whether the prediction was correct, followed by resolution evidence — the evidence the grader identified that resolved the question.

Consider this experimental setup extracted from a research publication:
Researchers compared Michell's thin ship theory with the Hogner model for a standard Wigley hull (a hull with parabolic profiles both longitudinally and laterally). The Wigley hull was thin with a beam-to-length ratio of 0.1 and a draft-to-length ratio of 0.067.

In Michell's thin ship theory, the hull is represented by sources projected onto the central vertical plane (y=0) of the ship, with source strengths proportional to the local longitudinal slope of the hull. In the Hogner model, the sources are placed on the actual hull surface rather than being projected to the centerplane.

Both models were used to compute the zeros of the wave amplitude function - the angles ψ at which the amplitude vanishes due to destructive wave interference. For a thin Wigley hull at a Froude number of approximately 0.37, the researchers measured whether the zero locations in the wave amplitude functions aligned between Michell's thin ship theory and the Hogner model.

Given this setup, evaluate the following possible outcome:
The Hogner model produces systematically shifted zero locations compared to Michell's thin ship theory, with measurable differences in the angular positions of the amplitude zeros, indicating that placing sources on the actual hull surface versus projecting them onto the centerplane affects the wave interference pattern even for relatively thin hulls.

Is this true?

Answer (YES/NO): NO